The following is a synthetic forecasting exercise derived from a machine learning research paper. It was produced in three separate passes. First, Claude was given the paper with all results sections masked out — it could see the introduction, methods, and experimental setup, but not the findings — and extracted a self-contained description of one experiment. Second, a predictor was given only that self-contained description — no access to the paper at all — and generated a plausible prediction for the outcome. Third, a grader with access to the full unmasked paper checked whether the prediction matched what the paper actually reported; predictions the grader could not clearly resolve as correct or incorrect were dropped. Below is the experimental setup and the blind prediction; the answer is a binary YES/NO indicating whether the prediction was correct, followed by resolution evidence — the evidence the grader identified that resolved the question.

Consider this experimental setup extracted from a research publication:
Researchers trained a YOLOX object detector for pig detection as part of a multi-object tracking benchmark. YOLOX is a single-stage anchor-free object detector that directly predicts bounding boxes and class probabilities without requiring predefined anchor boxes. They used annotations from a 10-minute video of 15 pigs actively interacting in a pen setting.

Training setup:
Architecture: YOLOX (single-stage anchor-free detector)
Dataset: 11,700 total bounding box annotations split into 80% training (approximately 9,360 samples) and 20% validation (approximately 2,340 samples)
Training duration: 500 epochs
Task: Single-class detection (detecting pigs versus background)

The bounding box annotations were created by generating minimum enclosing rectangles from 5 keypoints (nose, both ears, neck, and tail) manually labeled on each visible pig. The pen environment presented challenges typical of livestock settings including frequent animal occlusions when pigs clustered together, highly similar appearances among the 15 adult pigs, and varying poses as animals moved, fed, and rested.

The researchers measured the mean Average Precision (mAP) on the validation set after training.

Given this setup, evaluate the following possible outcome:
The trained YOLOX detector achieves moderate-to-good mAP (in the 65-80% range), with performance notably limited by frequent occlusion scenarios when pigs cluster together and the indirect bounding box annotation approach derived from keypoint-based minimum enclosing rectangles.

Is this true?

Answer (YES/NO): NO